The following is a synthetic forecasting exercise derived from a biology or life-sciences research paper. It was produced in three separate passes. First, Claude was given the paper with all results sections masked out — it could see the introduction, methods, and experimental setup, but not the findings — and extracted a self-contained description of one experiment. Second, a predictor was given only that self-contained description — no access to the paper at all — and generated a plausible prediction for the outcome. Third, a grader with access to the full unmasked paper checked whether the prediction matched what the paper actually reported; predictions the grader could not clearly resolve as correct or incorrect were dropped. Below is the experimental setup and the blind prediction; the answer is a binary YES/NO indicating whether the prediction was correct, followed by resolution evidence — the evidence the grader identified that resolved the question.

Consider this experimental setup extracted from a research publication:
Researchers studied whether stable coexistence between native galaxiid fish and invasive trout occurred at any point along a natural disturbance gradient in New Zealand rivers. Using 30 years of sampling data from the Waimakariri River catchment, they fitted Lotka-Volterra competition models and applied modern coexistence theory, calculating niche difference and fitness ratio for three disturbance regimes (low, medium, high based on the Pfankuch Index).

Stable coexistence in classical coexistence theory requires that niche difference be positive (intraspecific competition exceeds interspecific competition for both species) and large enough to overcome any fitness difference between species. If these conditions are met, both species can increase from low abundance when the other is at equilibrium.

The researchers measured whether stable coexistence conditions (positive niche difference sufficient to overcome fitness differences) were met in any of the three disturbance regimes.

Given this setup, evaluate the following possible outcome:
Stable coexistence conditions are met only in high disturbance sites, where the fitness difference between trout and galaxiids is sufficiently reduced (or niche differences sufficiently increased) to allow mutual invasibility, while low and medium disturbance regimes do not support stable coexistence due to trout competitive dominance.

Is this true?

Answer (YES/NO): NO